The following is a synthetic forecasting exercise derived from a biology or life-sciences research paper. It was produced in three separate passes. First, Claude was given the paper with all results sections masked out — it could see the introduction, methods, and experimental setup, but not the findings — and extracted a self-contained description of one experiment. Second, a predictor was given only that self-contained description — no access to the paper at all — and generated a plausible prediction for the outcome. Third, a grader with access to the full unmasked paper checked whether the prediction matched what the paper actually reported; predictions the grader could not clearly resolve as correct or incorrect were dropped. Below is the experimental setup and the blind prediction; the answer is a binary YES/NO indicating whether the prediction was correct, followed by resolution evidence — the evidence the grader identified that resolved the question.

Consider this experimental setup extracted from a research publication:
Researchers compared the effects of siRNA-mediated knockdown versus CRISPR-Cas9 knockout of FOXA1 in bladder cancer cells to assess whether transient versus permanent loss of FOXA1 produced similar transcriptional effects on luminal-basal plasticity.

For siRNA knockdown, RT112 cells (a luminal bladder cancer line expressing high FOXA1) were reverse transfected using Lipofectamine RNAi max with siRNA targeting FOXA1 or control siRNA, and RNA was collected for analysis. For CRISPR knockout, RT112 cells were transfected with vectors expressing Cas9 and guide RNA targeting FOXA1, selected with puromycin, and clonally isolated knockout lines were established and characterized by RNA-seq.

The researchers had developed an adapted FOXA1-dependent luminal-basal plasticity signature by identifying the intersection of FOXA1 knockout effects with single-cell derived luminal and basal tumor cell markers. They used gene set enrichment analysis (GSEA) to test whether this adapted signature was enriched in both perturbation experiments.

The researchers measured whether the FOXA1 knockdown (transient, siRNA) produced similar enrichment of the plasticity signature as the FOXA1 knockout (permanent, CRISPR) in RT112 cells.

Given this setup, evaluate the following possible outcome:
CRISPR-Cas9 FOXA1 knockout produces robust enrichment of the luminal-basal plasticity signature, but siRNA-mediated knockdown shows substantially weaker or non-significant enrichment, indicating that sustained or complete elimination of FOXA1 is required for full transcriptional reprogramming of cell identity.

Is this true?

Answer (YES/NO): NO